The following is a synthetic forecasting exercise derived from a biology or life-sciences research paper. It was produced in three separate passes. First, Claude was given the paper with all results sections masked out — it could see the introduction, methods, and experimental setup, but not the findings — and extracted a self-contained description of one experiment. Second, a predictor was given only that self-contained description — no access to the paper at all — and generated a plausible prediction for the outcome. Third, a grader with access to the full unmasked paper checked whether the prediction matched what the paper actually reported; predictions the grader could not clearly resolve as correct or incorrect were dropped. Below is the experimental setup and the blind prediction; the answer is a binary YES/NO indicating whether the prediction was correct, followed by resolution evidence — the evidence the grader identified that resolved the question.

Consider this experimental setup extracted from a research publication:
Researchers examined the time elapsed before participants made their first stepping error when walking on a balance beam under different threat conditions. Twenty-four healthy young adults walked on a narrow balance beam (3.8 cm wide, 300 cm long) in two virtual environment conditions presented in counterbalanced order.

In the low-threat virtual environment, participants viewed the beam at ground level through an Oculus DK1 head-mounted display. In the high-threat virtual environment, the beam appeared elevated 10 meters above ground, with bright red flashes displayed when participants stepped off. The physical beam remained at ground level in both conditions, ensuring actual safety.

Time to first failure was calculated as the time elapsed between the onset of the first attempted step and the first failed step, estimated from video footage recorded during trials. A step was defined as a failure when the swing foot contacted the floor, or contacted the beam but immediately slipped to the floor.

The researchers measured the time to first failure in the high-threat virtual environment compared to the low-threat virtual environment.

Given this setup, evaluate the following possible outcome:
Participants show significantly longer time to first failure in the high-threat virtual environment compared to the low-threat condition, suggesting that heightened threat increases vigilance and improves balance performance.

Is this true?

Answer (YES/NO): NO